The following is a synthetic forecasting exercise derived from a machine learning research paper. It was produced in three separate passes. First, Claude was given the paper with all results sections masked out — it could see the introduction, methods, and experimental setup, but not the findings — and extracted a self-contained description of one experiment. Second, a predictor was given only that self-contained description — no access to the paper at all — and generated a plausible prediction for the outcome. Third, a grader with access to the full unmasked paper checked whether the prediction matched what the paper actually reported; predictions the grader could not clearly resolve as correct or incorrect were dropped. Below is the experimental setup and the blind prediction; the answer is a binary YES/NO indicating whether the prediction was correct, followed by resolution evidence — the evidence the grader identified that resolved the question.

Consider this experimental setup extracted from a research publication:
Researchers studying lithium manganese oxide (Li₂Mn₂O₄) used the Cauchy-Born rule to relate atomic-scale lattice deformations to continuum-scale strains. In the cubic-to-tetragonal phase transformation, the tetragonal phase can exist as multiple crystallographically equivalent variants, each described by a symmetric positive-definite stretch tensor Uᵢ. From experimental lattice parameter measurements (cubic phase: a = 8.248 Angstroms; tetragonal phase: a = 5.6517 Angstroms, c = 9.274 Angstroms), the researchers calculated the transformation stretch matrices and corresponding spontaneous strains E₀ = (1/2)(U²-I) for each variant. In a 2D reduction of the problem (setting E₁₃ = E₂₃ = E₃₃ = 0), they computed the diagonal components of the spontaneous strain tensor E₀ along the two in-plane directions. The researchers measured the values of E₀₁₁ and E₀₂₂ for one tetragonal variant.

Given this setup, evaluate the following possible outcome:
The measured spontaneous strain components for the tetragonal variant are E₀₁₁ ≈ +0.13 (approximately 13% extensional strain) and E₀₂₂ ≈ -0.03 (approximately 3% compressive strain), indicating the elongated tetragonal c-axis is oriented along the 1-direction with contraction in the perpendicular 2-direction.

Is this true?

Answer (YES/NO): NO